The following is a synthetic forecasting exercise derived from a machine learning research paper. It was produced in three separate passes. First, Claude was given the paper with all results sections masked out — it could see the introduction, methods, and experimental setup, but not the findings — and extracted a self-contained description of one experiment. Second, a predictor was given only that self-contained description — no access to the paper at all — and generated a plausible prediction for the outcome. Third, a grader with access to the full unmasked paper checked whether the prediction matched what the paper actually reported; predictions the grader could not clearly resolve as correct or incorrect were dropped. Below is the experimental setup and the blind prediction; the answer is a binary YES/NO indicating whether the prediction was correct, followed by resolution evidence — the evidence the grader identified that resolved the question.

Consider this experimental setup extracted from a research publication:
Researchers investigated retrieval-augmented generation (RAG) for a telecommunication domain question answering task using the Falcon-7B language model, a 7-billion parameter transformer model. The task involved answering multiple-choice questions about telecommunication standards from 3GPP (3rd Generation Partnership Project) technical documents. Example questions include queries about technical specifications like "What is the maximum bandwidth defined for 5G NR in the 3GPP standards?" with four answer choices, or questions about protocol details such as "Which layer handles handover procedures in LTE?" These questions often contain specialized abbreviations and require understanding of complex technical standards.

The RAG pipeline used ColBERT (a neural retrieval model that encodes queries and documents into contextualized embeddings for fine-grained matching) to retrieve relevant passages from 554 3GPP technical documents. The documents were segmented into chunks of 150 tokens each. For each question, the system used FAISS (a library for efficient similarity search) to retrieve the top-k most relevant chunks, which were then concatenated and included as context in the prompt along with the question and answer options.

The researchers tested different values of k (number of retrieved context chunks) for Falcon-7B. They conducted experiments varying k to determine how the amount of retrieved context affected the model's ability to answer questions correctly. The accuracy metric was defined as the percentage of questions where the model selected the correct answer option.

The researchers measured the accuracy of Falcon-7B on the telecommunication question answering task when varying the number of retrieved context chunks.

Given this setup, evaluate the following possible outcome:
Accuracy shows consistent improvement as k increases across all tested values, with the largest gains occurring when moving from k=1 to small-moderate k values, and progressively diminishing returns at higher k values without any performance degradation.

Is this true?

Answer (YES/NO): NO